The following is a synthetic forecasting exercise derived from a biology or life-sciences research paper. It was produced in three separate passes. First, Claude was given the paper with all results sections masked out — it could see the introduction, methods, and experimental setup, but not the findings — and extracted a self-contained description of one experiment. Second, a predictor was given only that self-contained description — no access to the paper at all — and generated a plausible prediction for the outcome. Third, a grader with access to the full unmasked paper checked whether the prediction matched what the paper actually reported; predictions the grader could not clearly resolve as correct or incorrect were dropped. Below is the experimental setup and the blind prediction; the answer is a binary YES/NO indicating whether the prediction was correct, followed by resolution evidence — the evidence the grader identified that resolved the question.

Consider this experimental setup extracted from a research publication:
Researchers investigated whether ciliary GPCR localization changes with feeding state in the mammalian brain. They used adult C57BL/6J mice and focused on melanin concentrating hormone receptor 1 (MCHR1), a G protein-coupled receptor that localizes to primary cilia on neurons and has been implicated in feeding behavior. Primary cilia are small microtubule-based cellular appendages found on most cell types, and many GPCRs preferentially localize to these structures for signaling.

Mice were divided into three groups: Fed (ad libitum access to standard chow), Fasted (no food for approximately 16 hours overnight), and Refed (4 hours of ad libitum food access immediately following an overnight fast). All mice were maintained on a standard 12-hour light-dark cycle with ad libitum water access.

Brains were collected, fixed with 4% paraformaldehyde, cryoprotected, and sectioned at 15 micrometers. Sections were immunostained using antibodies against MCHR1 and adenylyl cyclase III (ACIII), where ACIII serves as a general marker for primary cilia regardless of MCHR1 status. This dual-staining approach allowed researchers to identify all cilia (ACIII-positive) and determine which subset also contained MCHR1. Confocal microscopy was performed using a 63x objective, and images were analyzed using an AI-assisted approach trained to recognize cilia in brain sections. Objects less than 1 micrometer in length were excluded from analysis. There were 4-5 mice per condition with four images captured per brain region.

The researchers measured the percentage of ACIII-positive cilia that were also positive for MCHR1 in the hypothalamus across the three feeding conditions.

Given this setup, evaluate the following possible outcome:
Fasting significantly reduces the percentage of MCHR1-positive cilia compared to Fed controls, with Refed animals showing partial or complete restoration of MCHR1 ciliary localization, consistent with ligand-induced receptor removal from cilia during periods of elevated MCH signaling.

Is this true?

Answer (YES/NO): NO